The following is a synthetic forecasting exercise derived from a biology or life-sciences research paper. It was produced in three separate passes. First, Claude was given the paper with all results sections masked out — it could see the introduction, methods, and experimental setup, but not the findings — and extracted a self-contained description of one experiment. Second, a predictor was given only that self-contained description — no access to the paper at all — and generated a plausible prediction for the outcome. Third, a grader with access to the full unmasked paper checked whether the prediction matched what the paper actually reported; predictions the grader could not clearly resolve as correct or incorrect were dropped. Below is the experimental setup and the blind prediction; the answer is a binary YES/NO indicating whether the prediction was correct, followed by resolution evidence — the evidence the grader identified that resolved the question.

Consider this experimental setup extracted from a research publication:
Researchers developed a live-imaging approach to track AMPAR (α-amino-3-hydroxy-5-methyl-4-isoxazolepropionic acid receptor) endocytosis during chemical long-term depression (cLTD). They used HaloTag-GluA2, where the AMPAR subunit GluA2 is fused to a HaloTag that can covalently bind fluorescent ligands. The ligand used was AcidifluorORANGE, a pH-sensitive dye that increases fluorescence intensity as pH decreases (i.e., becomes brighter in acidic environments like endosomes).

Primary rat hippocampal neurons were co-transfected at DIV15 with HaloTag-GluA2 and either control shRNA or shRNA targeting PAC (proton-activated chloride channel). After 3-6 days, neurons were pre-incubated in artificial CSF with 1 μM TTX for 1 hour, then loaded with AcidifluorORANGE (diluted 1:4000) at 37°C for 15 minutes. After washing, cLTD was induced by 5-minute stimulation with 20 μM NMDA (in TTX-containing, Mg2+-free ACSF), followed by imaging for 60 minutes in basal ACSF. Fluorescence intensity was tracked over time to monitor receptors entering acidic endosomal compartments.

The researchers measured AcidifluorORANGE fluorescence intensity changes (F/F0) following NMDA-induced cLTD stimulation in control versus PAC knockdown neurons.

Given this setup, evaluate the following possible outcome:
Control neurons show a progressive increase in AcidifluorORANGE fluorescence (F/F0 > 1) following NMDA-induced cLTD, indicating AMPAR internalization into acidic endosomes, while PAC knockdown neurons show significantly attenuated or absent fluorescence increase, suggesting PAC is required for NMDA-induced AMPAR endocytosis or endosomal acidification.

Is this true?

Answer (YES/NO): YES